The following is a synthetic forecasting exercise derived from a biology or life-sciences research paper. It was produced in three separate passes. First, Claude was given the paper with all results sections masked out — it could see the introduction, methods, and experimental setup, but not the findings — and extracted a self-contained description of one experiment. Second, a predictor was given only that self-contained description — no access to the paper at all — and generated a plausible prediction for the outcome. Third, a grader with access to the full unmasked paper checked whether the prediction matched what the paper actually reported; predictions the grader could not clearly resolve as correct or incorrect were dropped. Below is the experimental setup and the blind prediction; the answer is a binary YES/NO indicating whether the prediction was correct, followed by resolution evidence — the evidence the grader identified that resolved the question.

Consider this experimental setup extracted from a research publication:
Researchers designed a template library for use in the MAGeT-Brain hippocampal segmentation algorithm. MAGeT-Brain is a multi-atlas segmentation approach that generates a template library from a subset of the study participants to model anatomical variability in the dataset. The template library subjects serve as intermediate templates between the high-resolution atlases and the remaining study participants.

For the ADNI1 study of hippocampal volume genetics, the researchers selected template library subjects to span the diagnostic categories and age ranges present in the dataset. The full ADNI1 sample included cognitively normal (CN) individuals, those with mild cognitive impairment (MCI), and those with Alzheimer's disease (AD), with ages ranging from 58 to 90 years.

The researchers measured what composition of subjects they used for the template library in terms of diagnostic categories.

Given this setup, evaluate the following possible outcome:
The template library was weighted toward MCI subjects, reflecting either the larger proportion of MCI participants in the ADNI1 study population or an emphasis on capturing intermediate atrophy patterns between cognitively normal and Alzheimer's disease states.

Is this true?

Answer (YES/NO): NO